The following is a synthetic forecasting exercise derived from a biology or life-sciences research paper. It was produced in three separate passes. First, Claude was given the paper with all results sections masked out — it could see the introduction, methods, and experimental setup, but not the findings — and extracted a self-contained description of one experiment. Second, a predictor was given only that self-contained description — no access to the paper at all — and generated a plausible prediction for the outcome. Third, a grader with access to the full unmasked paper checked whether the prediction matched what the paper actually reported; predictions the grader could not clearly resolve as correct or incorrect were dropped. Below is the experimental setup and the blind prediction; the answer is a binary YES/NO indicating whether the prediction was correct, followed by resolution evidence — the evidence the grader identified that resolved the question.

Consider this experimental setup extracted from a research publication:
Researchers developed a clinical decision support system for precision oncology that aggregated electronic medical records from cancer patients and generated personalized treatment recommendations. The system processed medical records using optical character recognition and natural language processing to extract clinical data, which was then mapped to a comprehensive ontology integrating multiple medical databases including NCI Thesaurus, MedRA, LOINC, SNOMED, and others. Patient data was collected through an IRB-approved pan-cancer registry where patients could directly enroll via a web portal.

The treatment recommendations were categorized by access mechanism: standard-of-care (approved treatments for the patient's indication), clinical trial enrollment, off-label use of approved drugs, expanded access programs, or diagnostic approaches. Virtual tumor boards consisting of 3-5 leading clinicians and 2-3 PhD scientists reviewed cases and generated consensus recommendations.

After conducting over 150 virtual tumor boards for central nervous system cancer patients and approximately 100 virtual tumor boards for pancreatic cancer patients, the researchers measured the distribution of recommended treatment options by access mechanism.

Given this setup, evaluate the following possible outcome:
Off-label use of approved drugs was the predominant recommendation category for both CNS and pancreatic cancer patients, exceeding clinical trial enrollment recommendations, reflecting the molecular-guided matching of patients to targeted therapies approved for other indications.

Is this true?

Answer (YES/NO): NO